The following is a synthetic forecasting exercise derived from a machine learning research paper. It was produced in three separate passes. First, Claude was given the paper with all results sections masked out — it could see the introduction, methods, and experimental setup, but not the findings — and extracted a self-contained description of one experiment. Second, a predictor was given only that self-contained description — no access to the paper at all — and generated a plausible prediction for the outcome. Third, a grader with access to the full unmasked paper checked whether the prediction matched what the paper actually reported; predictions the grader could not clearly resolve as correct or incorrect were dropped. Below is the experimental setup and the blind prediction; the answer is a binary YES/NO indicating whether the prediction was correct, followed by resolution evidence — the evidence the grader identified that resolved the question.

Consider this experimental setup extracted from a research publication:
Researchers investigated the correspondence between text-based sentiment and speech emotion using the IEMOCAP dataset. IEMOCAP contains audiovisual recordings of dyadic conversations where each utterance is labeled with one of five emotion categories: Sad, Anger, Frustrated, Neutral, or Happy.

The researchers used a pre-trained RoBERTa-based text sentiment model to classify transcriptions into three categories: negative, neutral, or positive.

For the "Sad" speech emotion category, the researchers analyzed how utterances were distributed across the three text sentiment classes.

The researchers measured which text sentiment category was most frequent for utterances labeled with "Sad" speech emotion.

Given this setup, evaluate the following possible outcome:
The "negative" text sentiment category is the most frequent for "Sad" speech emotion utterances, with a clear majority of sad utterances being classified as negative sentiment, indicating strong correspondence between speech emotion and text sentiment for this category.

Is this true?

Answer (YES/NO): NO